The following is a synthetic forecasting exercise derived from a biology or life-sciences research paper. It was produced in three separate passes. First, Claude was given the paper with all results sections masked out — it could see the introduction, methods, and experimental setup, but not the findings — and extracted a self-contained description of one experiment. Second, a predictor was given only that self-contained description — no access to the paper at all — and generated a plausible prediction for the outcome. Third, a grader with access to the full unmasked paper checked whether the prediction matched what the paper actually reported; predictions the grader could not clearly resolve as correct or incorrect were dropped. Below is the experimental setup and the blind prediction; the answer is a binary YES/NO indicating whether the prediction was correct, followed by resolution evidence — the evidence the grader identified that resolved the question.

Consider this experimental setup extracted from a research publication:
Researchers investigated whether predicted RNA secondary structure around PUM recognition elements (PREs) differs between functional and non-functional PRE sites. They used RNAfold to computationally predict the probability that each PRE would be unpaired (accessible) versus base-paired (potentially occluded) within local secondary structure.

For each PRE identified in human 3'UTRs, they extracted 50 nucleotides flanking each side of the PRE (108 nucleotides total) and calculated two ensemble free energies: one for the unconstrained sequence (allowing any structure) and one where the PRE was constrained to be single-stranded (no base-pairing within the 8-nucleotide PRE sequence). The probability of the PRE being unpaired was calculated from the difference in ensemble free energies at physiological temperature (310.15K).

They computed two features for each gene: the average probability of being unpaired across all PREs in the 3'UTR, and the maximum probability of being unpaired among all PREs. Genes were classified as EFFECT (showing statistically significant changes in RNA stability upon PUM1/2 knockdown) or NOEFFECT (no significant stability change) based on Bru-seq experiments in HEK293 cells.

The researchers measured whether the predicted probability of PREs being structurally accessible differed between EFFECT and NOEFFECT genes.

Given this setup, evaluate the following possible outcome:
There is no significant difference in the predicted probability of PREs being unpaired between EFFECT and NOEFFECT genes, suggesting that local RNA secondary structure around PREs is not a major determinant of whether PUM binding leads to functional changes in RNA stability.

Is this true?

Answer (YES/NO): YES